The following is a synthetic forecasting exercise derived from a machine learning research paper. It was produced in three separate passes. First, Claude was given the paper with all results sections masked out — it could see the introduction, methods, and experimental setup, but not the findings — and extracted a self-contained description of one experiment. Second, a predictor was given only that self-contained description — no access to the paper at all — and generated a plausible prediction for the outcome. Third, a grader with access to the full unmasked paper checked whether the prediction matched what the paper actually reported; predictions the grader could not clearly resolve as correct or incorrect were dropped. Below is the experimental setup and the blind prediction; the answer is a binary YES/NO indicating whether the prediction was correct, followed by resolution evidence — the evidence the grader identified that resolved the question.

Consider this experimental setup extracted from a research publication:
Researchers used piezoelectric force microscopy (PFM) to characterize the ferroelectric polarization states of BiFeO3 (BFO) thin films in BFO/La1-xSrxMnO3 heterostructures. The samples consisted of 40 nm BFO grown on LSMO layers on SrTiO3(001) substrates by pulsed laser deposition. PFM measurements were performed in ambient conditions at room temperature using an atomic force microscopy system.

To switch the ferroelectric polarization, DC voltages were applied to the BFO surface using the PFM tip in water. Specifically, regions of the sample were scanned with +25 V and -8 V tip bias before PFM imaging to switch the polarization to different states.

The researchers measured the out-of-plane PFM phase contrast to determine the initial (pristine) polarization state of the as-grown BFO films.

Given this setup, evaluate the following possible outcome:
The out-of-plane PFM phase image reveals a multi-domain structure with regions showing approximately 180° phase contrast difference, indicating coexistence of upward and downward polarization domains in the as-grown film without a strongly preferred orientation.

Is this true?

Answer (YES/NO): NO